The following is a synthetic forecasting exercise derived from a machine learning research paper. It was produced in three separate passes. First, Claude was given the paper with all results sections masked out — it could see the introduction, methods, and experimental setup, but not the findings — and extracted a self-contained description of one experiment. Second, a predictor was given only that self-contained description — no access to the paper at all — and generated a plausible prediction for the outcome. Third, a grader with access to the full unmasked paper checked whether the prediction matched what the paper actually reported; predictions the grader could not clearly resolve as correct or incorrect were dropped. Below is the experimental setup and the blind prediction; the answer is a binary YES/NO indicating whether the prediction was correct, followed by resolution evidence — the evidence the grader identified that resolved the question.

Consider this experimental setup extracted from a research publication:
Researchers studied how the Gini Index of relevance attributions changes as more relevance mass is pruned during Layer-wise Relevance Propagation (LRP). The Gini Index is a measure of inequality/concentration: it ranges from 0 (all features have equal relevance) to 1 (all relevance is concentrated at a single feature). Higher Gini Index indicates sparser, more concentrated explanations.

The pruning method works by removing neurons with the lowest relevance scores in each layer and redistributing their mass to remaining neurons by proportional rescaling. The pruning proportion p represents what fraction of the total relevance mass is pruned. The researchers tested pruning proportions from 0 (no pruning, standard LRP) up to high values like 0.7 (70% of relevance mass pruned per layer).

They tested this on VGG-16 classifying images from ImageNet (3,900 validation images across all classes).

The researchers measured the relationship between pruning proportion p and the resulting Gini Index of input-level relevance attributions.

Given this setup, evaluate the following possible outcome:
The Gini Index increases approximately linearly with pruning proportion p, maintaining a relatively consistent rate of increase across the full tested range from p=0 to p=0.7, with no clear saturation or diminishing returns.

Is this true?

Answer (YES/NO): NO